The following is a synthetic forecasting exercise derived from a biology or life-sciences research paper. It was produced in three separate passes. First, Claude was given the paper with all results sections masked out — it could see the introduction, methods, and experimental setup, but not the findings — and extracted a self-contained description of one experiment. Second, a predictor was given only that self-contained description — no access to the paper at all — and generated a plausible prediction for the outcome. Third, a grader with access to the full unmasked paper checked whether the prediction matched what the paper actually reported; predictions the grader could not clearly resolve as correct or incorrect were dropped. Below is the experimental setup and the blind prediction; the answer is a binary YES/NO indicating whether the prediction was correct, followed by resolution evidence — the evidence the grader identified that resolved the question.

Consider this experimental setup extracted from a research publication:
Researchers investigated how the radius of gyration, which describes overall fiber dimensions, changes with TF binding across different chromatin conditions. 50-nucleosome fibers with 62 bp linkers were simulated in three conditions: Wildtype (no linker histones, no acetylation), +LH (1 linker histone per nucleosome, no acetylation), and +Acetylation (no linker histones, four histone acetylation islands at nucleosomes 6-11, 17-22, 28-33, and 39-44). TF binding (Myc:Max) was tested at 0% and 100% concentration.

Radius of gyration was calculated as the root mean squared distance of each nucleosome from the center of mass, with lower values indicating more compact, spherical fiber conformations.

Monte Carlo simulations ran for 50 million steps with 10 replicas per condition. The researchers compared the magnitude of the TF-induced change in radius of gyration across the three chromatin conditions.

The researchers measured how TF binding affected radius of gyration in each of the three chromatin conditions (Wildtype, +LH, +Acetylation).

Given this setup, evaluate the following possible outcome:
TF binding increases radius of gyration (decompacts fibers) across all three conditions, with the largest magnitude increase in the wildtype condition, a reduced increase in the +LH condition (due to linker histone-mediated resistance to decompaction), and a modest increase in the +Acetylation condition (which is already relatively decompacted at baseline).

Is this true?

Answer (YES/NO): NO